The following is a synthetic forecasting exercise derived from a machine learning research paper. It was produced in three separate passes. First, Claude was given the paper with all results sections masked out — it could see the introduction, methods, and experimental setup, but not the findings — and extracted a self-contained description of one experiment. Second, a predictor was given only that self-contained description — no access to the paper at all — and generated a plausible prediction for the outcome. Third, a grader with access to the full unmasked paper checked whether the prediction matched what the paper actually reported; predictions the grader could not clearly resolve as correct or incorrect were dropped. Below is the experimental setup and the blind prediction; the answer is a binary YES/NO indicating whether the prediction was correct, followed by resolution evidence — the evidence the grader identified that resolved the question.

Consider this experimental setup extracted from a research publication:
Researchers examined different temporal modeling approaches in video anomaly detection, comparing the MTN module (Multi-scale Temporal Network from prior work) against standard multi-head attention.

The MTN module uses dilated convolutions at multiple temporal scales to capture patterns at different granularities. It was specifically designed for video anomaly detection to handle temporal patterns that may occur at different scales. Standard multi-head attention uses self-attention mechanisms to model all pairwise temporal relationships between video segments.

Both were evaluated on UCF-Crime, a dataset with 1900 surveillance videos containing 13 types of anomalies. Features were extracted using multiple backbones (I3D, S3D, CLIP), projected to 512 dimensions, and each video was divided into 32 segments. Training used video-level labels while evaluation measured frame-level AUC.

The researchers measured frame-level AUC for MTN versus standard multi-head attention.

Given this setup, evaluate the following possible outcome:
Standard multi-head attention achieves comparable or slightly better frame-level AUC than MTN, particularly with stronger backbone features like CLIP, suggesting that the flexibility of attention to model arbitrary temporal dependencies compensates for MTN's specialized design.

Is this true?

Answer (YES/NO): YES